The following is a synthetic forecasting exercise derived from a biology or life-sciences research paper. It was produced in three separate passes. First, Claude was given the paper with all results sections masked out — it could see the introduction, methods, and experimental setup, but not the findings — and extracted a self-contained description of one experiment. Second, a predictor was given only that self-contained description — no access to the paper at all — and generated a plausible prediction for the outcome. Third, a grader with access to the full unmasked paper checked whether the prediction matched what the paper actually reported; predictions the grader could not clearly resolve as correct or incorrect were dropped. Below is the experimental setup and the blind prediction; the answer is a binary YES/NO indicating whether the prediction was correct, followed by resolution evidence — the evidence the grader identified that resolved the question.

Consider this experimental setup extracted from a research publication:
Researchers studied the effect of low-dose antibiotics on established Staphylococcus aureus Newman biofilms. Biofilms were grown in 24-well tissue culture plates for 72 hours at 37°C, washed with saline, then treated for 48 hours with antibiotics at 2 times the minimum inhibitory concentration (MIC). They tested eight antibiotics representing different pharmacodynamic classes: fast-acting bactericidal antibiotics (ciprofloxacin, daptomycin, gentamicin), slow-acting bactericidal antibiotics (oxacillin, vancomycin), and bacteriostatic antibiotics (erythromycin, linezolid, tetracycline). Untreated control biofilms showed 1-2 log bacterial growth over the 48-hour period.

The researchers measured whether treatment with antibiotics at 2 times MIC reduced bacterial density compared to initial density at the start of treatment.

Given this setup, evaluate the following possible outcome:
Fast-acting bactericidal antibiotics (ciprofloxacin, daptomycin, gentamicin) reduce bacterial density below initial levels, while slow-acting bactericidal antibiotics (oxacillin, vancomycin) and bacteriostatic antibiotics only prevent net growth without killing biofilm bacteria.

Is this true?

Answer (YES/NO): NO